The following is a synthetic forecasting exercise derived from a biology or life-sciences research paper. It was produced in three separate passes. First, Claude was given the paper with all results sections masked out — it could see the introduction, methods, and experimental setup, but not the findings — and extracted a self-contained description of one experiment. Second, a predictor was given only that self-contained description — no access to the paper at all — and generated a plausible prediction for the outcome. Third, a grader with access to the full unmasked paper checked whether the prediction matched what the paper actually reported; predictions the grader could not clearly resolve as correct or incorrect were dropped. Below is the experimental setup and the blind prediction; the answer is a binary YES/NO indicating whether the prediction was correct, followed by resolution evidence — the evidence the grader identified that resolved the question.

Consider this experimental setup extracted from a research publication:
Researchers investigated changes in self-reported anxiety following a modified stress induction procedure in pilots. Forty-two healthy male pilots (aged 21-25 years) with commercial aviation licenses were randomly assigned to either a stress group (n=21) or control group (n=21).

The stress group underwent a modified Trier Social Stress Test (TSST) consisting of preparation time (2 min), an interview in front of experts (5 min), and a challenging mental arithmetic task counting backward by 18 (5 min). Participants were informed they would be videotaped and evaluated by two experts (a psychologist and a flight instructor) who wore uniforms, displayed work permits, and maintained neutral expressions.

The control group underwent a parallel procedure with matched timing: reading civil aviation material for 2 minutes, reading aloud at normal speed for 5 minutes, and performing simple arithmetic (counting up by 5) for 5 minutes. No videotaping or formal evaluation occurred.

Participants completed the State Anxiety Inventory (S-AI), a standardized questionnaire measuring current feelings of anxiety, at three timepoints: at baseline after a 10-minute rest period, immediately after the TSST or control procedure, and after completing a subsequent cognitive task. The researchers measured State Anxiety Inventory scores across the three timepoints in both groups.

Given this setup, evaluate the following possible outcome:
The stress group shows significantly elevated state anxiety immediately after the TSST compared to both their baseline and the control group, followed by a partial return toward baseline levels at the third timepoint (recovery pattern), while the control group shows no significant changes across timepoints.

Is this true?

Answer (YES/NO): YES